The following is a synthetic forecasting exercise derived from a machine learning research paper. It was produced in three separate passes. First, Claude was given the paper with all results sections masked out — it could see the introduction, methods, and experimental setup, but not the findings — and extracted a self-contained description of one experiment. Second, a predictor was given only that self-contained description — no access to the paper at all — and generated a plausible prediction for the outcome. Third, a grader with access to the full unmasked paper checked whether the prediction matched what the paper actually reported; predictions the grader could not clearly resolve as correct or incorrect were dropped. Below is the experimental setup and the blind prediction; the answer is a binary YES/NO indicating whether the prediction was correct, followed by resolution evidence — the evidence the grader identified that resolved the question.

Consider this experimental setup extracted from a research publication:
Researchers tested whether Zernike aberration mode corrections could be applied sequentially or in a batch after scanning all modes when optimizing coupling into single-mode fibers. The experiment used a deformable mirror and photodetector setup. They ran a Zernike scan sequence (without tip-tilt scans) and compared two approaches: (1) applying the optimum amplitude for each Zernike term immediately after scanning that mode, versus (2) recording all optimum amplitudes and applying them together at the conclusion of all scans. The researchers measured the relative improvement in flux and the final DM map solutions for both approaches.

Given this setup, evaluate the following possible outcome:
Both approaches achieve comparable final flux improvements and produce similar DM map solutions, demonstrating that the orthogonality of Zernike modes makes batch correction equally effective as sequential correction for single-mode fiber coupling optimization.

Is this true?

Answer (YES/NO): YES